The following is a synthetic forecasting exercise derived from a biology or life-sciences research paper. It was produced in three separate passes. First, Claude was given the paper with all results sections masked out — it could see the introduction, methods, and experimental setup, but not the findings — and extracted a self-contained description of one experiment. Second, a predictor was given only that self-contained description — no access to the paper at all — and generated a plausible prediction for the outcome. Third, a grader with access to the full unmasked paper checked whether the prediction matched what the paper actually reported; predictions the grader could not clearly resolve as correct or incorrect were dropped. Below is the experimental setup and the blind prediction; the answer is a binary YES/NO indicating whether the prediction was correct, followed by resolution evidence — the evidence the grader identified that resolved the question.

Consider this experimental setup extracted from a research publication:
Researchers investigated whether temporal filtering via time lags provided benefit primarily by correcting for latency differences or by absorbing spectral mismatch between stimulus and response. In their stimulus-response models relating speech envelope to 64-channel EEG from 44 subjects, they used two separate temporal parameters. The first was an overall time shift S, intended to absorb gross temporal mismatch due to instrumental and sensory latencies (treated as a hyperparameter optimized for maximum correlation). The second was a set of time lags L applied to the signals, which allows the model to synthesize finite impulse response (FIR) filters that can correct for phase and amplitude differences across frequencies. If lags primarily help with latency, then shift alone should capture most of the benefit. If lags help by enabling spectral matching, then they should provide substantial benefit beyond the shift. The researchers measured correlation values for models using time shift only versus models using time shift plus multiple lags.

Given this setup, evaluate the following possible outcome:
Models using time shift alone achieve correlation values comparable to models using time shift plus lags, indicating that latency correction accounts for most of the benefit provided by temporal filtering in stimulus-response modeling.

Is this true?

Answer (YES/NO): NO